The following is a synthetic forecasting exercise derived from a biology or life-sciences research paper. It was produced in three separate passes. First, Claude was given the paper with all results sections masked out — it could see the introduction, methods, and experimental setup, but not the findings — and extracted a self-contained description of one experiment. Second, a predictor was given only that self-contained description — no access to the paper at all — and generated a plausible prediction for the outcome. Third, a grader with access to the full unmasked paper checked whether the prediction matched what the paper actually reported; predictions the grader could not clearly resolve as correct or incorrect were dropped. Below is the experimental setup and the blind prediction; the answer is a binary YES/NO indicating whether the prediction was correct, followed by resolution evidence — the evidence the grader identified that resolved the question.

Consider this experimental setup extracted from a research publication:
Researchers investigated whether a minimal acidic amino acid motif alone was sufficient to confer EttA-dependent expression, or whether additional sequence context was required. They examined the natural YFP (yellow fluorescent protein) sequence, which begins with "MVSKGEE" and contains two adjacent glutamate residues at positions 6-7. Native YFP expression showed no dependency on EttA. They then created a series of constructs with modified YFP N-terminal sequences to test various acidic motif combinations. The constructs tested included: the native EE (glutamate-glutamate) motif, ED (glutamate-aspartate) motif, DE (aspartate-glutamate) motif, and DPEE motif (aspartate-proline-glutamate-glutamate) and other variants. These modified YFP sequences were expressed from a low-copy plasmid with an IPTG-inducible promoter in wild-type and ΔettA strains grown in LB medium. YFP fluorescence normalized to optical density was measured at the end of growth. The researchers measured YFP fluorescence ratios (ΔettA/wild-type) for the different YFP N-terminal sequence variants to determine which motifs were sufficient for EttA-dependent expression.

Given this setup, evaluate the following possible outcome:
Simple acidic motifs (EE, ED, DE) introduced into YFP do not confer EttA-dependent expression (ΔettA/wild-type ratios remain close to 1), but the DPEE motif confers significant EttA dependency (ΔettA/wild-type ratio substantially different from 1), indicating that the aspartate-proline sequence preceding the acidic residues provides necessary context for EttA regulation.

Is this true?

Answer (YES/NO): YES